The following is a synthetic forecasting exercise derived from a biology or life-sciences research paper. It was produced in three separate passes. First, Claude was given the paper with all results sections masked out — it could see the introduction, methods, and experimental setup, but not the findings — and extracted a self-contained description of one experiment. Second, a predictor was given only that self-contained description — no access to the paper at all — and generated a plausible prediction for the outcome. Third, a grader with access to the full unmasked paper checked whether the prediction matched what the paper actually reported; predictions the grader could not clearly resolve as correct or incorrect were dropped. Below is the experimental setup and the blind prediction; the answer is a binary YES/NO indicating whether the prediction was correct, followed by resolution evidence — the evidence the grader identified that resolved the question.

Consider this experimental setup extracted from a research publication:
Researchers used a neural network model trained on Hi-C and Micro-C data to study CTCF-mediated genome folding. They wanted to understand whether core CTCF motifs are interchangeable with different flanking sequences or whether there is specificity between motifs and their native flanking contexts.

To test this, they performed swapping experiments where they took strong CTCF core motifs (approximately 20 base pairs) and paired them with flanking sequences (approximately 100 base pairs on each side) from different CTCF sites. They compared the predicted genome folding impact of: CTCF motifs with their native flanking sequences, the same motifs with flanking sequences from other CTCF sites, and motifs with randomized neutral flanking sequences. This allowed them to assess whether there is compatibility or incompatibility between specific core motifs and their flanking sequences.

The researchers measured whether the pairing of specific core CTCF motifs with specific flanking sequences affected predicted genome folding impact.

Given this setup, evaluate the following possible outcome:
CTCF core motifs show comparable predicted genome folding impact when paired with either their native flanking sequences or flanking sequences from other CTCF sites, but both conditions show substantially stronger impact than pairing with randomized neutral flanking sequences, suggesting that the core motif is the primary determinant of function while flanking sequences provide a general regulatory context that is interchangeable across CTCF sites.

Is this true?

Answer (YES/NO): NO